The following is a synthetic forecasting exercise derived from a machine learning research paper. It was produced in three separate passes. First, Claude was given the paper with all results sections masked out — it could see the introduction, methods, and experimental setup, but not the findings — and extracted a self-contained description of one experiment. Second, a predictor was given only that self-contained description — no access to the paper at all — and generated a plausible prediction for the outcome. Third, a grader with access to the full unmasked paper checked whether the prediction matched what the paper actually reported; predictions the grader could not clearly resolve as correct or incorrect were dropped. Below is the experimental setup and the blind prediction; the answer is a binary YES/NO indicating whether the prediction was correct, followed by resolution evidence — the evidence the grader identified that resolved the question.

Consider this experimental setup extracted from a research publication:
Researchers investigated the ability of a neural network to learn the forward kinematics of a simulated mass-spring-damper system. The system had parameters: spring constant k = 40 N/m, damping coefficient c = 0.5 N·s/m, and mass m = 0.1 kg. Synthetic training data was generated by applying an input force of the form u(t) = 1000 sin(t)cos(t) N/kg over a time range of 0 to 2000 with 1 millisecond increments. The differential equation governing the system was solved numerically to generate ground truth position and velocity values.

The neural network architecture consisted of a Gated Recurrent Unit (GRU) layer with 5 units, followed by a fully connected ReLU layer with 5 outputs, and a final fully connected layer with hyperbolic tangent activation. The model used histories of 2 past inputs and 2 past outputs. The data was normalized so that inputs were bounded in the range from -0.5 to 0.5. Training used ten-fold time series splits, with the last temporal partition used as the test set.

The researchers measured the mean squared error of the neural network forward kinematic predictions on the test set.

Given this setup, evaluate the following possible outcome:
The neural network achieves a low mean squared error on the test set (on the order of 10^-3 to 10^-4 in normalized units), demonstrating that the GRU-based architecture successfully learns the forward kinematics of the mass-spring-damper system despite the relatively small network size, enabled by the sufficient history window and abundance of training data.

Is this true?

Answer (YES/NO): YES